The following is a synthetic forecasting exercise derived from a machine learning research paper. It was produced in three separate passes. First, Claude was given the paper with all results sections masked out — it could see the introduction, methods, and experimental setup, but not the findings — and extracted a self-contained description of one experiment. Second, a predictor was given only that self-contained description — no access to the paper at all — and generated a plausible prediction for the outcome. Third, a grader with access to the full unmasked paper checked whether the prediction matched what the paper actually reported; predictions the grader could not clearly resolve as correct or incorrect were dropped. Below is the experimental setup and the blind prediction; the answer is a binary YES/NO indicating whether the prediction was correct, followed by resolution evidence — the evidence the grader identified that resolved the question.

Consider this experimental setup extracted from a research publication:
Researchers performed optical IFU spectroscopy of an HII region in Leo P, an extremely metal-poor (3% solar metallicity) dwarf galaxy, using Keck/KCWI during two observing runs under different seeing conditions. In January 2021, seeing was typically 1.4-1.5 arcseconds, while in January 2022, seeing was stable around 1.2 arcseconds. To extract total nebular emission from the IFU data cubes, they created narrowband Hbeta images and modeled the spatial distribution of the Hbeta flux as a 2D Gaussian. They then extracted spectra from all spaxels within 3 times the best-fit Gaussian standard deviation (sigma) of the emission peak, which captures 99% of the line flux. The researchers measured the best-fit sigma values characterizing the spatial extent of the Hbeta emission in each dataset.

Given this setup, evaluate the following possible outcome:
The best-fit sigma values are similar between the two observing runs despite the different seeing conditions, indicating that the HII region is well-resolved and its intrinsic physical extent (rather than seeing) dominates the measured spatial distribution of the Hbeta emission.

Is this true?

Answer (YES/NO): NO